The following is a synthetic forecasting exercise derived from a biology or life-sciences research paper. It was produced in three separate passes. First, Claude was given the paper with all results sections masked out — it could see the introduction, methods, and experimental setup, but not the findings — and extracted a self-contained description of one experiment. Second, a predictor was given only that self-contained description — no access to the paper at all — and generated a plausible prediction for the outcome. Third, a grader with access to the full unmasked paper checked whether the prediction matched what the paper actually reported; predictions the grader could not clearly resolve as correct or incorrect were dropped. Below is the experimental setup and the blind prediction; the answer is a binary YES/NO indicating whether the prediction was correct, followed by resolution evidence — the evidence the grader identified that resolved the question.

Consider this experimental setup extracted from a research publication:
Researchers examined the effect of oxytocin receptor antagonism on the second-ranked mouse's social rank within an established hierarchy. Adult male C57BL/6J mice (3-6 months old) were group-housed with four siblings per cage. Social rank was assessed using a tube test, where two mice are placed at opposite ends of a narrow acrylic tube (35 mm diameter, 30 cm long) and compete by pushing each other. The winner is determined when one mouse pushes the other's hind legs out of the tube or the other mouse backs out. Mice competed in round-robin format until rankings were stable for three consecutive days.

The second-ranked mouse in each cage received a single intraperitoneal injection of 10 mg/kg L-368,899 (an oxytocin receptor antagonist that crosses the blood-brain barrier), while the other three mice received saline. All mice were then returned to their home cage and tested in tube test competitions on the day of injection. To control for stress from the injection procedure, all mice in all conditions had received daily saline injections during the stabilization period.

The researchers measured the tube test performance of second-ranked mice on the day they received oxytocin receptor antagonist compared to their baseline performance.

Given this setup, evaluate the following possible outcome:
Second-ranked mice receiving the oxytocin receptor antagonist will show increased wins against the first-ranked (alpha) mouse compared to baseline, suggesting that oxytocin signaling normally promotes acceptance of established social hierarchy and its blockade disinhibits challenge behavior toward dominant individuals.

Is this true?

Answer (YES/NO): NO